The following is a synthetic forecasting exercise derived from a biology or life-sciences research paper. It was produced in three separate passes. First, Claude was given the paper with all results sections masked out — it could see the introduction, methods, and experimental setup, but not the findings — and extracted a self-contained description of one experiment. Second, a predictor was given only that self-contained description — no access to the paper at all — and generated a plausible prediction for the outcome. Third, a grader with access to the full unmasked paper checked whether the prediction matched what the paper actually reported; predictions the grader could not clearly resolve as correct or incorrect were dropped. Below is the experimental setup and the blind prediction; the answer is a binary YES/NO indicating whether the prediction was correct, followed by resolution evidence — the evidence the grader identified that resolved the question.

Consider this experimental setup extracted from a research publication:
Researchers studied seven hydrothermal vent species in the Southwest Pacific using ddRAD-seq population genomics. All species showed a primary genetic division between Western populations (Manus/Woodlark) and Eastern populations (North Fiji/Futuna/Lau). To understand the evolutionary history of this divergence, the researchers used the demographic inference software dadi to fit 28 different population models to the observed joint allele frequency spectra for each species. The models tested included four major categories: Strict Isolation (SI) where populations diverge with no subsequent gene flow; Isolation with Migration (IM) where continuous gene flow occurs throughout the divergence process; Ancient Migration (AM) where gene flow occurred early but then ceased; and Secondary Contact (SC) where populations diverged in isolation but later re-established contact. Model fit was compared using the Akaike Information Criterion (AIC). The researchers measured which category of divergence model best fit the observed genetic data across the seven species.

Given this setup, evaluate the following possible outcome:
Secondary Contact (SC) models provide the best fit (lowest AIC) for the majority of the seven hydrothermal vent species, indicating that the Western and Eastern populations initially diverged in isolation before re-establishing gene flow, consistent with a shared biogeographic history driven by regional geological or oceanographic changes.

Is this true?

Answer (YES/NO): YES